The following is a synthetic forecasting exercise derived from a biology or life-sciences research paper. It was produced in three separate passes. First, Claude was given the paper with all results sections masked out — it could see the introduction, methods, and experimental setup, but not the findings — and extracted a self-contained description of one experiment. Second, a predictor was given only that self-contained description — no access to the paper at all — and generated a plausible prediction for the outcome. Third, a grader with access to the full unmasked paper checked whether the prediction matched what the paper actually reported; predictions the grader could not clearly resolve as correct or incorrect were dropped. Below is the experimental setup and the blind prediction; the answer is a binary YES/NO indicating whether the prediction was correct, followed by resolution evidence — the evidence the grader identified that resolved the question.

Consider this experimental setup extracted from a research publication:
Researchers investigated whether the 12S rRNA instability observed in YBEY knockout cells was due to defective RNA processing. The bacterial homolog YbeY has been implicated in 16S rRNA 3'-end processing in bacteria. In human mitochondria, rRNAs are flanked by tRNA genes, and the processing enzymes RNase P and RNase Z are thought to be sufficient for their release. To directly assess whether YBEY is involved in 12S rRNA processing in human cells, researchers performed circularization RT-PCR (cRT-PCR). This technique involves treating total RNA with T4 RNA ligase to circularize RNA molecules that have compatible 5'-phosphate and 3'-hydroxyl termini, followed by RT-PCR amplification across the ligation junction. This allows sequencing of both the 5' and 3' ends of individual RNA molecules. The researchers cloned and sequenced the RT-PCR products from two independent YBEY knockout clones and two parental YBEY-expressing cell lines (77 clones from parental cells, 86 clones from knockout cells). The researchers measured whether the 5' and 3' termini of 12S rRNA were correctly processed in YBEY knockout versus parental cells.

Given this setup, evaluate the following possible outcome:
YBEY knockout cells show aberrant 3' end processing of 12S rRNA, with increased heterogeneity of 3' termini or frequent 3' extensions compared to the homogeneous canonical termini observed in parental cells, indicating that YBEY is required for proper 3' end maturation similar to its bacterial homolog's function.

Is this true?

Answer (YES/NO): NO